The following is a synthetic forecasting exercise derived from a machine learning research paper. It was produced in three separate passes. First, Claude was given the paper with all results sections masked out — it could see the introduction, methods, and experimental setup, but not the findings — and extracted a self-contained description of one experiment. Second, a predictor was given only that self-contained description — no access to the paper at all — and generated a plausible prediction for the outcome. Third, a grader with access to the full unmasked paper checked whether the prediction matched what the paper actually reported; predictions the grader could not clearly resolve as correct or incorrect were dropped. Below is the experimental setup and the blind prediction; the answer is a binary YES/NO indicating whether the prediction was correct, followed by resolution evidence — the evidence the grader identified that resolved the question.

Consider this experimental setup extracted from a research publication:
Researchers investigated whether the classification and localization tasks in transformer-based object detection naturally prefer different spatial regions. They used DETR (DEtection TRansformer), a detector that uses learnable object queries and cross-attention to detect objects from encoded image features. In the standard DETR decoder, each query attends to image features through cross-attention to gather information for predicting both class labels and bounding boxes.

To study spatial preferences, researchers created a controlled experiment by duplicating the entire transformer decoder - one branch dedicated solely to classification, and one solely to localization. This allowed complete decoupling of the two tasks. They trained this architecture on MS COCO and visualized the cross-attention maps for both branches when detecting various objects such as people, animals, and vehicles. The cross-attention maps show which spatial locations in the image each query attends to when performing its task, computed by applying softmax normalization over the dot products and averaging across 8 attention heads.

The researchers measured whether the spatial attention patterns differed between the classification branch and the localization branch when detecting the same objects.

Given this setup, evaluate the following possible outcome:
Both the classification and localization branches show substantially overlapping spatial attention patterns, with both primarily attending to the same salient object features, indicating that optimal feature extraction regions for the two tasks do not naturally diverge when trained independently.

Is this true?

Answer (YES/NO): NO